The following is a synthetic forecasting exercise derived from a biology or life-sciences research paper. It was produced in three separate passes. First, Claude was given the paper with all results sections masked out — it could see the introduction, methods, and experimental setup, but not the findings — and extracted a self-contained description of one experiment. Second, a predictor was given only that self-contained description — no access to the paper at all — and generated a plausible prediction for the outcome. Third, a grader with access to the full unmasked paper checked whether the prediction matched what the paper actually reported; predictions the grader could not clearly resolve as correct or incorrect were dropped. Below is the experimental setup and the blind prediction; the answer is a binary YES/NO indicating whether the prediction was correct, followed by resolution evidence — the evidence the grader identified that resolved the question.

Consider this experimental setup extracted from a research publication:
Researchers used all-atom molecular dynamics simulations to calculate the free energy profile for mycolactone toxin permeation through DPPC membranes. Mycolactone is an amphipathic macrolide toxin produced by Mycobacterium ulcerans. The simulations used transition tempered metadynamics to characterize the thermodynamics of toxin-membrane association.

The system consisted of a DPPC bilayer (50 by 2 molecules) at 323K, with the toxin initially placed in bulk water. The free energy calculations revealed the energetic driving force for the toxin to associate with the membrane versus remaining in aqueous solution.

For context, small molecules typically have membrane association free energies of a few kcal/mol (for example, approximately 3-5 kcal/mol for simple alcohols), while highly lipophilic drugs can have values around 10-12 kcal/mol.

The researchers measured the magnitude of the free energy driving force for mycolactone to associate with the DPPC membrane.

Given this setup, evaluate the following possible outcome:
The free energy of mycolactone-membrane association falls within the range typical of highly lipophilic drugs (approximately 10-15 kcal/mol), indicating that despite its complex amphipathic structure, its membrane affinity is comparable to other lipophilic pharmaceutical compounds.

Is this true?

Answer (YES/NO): NO